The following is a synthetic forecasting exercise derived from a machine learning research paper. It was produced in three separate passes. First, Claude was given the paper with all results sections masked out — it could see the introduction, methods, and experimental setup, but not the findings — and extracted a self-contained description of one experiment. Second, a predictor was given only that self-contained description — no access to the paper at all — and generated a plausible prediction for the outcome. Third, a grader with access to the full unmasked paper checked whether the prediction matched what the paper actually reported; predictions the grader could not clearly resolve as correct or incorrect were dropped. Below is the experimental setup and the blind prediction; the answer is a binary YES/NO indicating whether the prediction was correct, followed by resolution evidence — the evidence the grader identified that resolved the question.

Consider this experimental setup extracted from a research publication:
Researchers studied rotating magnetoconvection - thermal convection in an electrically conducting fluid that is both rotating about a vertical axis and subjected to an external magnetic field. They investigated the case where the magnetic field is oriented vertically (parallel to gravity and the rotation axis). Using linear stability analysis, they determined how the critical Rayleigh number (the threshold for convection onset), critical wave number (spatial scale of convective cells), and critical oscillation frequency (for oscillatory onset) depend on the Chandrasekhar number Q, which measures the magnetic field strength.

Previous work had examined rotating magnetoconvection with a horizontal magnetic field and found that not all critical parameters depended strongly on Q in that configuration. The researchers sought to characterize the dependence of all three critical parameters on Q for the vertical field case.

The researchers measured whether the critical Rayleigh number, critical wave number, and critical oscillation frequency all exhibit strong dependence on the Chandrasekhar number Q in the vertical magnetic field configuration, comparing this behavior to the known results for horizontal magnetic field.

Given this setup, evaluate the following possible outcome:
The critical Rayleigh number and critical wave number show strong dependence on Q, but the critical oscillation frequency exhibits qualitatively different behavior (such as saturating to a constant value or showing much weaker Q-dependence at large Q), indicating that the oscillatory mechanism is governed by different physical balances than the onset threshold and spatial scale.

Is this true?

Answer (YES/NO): NO